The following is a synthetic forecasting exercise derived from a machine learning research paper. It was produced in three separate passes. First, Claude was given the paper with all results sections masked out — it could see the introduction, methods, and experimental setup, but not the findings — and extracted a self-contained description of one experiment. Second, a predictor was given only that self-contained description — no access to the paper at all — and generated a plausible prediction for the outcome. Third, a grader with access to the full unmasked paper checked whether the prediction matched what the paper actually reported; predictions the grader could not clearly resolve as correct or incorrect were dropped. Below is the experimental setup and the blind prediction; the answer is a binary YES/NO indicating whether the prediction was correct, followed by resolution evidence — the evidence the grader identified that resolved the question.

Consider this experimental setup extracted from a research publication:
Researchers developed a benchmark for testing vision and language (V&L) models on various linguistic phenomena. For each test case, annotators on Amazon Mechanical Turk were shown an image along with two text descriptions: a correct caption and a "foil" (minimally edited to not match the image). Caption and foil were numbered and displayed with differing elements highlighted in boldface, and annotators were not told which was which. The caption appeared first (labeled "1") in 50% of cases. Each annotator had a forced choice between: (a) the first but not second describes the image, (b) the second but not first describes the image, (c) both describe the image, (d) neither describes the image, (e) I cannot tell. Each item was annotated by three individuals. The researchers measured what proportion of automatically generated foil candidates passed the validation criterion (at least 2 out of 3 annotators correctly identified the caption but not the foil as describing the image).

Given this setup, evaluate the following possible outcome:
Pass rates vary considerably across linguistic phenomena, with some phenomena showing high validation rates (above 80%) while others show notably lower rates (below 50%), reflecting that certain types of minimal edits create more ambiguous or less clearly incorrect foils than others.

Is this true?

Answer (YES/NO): NO